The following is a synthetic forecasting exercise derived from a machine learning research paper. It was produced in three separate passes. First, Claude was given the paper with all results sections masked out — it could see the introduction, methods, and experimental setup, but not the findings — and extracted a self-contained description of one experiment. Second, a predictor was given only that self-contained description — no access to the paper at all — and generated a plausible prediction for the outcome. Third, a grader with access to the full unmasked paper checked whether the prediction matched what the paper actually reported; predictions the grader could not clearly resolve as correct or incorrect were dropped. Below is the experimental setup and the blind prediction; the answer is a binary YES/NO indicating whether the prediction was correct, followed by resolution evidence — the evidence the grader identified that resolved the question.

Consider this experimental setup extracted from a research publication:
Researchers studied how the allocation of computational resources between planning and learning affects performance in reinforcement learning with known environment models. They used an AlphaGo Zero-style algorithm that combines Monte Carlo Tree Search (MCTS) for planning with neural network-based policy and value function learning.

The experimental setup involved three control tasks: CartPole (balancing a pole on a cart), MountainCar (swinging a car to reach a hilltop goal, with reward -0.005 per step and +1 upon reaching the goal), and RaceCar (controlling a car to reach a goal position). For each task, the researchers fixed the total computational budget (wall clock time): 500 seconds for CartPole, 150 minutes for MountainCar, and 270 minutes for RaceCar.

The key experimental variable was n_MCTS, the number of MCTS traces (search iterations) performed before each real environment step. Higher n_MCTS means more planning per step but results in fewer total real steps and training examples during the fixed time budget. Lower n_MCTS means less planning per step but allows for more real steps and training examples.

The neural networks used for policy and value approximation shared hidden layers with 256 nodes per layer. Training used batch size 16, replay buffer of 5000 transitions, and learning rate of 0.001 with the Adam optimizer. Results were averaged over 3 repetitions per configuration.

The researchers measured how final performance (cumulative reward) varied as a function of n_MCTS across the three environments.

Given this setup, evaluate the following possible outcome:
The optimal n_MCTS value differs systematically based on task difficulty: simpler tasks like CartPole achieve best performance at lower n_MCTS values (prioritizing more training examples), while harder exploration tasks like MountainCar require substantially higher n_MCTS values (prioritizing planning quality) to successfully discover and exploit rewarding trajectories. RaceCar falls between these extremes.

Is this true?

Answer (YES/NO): NO